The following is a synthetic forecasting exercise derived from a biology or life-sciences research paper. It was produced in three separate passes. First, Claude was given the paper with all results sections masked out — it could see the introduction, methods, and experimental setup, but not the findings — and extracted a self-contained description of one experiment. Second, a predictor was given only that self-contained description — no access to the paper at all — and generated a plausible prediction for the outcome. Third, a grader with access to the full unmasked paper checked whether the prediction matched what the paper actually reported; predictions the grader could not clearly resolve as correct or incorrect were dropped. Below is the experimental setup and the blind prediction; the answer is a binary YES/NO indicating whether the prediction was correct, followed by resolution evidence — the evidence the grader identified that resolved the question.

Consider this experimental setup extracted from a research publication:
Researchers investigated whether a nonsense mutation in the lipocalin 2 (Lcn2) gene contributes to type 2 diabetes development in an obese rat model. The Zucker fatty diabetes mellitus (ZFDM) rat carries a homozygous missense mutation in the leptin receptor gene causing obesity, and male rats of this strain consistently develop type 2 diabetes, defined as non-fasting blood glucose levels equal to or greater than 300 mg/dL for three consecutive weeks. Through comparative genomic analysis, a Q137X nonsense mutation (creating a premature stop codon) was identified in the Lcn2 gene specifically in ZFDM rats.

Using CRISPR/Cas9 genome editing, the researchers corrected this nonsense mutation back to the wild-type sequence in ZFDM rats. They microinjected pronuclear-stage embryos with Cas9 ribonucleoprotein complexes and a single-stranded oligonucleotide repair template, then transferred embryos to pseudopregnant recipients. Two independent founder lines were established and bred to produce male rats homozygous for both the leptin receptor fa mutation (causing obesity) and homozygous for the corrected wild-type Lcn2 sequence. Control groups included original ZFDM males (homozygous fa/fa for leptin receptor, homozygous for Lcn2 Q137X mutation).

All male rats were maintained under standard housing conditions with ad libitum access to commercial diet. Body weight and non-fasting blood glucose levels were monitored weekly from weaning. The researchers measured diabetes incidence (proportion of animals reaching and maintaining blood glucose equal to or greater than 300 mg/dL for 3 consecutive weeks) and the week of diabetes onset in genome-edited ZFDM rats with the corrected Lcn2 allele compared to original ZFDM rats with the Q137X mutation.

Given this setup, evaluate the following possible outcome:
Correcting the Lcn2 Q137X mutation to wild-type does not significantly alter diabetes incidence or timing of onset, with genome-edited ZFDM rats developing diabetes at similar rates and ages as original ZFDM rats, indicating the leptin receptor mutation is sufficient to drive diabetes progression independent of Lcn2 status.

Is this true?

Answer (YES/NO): YES